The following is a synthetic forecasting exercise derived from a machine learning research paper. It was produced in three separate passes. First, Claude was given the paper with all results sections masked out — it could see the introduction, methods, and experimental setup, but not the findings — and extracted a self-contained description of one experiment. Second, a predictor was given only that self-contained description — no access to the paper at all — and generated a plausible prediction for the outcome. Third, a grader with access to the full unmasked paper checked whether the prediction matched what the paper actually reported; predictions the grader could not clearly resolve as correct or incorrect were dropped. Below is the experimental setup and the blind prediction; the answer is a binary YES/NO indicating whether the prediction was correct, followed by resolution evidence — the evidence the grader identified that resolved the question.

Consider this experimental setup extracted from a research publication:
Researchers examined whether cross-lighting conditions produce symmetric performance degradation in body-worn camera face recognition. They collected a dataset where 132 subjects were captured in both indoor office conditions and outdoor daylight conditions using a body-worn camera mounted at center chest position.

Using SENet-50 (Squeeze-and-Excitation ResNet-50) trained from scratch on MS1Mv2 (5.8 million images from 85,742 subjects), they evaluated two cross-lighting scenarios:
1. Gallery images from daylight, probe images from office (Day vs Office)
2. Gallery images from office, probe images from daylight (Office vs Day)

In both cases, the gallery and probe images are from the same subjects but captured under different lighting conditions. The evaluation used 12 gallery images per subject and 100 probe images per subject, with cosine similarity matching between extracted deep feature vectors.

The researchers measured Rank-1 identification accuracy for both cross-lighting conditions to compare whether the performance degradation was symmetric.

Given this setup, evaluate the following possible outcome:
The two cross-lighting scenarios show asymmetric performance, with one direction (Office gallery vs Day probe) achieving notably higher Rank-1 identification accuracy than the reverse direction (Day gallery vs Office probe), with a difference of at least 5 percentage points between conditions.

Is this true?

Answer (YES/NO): NO